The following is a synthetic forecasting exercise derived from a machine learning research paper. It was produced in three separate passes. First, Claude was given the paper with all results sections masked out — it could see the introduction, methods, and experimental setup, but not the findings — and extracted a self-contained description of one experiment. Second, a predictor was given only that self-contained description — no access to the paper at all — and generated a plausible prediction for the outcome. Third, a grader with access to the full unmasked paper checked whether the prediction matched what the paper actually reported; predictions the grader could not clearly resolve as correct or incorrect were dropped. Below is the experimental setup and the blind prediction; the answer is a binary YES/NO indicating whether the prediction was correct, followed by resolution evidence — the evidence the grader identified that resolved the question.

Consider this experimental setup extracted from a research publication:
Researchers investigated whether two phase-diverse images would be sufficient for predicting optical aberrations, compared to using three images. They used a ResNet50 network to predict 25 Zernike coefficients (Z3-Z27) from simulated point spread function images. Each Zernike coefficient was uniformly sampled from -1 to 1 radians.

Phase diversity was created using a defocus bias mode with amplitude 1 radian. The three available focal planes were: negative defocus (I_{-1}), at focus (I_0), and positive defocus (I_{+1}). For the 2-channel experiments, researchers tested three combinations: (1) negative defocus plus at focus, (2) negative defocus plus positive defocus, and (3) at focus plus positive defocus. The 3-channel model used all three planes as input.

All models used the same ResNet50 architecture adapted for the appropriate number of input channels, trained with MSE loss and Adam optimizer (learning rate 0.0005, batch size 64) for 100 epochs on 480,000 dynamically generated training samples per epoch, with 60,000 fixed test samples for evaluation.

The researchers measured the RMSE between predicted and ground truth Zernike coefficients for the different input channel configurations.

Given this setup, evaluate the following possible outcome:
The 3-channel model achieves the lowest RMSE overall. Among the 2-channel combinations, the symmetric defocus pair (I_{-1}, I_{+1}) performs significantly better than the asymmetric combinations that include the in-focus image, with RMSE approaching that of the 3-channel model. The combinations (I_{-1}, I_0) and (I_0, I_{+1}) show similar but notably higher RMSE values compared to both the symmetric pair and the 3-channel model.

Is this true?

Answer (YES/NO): NO